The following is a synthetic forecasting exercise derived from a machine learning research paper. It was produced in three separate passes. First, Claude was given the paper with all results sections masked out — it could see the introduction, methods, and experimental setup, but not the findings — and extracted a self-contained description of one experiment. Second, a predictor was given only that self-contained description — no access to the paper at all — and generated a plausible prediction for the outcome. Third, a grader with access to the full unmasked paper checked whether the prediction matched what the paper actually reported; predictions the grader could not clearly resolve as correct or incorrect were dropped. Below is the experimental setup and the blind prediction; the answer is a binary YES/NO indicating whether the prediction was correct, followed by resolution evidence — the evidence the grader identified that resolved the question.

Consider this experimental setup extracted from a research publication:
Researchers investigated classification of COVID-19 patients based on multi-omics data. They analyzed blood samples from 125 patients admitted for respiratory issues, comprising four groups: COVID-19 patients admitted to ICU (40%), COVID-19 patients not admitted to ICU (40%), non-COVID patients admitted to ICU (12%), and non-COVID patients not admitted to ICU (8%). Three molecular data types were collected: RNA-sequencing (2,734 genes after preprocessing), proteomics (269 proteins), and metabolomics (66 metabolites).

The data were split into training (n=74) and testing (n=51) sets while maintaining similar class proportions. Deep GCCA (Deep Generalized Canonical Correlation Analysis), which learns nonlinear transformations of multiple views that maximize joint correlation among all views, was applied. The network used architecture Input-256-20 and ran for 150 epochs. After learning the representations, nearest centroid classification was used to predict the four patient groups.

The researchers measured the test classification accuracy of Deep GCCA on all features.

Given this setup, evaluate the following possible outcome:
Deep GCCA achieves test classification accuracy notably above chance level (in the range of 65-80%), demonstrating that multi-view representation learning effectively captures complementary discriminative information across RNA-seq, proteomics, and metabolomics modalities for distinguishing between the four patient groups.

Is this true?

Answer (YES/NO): NO